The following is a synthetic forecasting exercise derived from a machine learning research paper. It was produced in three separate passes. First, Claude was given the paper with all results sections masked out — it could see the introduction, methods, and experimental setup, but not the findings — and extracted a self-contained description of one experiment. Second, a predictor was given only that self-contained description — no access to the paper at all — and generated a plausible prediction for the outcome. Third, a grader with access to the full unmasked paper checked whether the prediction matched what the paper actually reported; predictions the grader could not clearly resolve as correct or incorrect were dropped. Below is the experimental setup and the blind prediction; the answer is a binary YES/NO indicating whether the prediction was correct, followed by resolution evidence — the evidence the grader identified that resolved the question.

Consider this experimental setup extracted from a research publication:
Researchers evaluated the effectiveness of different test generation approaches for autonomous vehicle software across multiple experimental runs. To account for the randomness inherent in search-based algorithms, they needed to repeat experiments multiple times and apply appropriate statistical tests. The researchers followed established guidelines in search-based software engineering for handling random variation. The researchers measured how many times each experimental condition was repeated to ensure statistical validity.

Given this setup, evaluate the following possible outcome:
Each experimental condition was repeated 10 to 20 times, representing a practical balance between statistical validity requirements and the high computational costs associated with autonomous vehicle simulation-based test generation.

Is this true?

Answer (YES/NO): NO